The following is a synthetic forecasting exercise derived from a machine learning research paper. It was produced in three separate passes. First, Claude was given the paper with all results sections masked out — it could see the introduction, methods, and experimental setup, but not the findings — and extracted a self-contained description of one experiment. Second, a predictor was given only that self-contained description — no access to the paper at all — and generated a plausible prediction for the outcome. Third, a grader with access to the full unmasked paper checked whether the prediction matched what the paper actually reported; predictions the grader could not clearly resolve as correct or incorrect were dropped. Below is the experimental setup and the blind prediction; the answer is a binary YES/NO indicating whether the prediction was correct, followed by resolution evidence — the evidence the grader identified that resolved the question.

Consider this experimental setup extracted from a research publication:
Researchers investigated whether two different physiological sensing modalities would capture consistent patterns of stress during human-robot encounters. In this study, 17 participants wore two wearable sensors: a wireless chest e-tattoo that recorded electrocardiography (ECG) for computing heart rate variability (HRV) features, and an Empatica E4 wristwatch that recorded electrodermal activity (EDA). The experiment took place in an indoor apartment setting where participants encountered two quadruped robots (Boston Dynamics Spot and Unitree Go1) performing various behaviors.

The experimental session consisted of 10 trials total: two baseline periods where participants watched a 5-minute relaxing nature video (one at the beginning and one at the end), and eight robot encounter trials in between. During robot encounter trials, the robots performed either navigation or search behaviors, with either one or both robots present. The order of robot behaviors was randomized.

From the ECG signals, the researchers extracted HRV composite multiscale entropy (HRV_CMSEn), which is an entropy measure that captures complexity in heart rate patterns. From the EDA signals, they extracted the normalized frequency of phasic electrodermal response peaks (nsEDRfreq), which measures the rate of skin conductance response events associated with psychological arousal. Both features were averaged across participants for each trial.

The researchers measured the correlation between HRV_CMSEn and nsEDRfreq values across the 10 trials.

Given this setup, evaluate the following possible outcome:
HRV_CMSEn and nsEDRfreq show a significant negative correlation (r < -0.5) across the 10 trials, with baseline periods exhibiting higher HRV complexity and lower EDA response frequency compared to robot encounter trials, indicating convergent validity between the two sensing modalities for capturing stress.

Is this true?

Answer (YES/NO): YES